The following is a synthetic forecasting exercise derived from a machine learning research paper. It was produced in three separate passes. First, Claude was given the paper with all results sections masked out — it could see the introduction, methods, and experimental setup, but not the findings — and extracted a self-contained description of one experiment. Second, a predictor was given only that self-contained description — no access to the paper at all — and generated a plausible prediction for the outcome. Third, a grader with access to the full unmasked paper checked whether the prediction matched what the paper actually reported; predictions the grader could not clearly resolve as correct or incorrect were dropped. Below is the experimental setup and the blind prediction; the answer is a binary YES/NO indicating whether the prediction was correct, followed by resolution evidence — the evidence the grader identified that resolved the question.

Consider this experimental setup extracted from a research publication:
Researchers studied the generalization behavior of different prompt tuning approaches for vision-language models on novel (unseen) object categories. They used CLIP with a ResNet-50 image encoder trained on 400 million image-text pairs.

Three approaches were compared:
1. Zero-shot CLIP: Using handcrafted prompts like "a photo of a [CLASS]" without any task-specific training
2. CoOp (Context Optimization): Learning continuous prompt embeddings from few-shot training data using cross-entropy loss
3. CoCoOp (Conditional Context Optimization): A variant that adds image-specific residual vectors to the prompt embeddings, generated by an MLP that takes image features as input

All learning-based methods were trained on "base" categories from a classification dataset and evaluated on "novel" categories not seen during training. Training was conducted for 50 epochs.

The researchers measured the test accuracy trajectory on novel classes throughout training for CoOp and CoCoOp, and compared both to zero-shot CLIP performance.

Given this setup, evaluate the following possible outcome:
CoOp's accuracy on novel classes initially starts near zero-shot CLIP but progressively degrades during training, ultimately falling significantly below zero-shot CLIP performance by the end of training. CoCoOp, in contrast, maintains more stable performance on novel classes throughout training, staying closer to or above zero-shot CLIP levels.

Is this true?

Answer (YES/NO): NO